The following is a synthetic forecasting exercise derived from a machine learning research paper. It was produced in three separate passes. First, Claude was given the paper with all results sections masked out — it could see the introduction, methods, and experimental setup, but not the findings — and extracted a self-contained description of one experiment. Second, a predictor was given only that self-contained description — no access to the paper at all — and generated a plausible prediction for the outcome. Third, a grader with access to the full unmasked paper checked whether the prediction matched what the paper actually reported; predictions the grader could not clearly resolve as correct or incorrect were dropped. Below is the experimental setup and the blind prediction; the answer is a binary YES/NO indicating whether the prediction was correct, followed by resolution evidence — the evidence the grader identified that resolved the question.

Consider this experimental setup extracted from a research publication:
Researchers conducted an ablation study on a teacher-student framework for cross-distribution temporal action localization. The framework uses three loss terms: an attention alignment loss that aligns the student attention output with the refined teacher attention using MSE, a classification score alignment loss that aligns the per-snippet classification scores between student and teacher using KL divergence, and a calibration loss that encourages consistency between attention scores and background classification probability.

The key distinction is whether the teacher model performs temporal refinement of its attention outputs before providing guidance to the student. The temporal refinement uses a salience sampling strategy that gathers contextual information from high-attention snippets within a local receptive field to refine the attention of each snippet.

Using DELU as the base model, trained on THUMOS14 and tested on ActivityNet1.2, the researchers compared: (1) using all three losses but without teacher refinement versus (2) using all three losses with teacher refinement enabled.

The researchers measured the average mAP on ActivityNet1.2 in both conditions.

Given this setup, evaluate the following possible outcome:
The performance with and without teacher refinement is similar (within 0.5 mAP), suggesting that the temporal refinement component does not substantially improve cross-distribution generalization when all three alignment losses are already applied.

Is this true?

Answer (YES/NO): NO